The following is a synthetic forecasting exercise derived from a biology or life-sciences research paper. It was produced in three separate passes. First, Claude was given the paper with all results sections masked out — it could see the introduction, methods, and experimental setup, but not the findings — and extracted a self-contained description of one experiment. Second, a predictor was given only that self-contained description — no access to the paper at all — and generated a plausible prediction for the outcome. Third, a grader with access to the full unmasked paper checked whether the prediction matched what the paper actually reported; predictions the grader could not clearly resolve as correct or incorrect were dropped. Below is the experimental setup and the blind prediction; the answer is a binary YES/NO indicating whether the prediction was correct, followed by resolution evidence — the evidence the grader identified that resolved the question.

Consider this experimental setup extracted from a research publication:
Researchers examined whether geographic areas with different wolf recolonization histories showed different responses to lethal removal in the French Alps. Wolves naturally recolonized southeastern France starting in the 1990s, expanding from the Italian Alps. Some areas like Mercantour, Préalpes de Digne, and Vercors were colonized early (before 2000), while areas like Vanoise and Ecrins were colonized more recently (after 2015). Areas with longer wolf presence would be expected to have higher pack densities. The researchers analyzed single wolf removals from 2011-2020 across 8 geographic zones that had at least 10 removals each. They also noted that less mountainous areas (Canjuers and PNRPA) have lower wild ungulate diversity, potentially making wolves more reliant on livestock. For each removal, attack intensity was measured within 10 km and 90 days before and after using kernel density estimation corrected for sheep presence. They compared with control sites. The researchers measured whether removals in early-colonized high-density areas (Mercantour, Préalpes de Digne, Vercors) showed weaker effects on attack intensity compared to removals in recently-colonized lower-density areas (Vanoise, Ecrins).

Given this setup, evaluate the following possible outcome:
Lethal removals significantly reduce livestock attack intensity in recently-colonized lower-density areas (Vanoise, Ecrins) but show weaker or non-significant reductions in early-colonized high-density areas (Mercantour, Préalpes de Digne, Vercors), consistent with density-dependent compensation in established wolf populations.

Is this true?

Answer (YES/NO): NO